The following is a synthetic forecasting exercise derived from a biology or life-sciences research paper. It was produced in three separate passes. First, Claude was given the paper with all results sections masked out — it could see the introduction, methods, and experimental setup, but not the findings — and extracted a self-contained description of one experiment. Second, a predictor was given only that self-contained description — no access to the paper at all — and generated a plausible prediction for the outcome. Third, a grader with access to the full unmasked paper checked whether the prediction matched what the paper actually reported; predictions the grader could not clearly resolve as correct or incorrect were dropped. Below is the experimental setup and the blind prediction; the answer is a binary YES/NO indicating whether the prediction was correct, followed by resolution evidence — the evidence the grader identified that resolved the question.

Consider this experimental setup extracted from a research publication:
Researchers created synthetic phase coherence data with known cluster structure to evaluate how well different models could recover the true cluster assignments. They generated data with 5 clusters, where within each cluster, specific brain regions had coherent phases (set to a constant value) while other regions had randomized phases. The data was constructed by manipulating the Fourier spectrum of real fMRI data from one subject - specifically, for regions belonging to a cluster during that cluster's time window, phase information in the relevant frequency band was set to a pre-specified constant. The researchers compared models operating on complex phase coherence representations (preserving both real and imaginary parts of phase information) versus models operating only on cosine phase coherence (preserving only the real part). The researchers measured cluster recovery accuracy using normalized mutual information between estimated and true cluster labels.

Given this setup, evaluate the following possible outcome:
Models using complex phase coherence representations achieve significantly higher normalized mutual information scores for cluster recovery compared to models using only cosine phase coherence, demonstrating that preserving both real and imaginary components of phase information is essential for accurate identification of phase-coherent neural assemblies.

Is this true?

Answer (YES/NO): NO